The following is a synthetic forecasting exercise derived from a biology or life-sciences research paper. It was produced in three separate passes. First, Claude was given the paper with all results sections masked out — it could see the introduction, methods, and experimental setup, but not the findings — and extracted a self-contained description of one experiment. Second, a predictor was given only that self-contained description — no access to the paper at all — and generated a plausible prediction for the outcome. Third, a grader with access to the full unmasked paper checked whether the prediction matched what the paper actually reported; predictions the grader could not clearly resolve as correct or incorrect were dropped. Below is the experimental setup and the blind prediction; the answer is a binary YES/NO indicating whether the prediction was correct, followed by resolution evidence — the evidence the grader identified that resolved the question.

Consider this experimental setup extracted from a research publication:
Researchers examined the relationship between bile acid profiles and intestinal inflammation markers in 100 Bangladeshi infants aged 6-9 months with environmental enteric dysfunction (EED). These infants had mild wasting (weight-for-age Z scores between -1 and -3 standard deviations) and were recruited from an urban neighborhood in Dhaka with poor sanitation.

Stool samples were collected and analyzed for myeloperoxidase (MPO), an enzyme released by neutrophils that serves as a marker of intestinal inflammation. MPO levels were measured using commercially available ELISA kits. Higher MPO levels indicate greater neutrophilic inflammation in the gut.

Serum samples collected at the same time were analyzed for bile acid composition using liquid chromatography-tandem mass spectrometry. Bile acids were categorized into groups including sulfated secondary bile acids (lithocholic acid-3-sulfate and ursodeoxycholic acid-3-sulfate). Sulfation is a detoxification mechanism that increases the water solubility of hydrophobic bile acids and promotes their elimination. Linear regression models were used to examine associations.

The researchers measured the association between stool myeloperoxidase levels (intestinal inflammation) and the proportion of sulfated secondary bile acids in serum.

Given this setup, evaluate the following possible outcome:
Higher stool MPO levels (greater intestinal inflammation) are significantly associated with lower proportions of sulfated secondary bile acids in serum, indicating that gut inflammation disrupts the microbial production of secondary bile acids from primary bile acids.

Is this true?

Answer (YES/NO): NO